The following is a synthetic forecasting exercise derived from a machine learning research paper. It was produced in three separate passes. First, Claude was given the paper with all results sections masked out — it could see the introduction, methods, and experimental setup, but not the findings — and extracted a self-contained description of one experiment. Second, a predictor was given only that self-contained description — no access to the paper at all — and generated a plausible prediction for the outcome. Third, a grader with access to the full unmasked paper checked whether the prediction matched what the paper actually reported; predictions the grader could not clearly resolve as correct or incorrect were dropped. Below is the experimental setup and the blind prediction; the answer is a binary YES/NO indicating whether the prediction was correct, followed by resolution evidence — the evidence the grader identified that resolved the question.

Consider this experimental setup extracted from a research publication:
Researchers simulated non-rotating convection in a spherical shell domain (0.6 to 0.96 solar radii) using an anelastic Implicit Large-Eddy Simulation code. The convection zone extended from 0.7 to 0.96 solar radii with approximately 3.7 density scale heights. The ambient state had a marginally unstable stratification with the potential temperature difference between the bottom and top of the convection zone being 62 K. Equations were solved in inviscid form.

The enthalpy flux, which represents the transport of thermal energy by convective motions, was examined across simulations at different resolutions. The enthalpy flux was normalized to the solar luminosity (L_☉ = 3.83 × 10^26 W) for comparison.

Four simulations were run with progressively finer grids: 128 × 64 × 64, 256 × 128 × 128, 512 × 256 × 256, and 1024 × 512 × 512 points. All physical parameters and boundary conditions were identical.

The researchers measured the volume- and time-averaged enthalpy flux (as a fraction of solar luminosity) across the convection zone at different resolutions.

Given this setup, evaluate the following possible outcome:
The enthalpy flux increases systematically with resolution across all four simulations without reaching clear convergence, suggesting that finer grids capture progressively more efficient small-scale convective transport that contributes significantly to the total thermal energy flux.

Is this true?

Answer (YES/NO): NO